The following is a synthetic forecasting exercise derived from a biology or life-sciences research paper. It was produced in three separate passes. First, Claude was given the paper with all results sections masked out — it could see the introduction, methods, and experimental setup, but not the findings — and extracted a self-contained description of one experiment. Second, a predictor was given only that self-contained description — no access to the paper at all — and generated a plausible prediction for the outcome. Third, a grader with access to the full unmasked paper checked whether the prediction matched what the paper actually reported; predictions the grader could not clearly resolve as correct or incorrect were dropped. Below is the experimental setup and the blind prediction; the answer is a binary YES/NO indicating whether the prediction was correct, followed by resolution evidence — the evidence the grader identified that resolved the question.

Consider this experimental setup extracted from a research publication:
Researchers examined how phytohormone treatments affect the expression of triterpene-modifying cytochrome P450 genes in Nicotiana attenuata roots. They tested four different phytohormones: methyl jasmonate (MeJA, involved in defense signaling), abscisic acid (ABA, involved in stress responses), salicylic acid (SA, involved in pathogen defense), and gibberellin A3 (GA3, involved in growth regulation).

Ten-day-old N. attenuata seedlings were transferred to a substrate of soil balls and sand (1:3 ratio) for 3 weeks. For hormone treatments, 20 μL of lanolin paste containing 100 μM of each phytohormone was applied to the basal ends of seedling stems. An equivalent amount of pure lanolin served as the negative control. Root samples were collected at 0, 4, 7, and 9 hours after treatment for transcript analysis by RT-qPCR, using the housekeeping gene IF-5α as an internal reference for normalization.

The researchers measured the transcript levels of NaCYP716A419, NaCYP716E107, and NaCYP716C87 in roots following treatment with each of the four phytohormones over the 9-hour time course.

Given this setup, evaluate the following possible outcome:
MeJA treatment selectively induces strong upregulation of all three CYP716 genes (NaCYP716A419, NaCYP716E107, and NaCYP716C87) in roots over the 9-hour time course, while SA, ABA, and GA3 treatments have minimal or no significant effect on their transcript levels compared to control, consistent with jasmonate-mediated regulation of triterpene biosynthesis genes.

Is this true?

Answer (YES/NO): NO